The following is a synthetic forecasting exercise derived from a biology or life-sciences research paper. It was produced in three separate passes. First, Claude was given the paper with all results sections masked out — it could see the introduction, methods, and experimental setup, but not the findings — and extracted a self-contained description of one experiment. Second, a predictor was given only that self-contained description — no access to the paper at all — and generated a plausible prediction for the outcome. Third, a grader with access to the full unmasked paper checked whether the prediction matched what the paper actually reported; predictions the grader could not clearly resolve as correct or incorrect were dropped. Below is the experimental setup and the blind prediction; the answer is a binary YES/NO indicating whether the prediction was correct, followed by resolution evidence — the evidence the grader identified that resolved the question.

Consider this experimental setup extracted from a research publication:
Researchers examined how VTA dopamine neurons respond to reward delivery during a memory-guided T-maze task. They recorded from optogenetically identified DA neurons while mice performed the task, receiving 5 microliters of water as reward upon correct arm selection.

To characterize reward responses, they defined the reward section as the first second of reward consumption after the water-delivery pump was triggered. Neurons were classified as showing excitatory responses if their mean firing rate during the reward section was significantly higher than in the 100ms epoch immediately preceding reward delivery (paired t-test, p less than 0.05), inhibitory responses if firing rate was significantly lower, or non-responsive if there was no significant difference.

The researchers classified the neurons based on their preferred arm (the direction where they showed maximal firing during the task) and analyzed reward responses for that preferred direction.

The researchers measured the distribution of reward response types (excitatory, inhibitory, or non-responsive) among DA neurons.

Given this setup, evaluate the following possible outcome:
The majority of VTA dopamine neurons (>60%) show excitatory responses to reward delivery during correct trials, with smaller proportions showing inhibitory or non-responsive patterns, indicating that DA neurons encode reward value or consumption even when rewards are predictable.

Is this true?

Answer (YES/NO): NO